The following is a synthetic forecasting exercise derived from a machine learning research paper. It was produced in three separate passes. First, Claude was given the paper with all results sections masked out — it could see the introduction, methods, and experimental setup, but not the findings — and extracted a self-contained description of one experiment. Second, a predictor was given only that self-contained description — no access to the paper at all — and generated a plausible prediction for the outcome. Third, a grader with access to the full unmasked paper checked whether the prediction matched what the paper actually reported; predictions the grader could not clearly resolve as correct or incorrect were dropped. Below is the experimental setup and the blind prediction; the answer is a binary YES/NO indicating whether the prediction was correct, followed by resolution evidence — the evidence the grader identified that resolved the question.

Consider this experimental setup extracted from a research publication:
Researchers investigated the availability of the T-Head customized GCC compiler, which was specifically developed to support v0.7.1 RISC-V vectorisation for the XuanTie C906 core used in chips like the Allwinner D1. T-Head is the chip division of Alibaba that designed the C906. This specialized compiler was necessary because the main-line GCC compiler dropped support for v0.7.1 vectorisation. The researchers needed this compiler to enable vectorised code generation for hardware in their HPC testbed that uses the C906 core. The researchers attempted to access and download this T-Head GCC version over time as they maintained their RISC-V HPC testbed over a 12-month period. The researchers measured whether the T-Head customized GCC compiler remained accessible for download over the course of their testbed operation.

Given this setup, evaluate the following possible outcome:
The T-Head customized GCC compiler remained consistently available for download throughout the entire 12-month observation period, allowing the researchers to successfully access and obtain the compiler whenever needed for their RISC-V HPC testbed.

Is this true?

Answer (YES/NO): NO